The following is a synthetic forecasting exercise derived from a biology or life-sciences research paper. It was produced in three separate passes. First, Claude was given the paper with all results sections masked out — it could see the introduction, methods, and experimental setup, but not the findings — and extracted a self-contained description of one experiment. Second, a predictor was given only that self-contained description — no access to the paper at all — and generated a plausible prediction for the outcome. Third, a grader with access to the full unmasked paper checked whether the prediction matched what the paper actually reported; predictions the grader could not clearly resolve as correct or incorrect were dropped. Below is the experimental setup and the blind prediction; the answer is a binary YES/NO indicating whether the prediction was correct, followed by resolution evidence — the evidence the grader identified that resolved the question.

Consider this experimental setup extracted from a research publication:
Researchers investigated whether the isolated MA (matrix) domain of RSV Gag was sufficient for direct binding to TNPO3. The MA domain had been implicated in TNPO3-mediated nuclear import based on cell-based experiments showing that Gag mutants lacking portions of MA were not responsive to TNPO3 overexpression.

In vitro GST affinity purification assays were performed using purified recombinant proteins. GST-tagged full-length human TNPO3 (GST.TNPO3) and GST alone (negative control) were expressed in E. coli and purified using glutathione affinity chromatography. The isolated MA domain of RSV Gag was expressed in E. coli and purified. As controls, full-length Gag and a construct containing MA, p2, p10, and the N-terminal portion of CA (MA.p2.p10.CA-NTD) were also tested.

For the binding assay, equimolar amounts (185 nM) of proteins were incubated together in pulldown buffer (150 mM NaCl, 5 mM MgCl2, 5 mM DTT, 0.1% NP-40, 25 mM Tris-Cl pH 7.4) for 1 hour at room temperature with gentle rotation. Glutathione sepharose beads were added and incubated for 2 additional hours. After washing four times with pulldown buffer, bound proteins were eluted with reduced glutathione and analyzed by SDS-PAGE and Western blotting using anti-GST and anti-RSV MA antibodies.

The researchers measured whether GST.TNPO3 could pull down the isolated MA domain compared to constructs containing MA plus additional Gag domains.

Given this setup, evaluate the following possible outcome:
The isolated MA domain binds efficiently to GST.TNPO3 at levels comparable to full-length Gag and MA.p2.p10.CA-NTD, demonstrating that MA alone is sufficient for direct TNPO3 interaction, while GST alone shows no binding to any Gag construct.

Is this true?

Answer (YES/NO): NO